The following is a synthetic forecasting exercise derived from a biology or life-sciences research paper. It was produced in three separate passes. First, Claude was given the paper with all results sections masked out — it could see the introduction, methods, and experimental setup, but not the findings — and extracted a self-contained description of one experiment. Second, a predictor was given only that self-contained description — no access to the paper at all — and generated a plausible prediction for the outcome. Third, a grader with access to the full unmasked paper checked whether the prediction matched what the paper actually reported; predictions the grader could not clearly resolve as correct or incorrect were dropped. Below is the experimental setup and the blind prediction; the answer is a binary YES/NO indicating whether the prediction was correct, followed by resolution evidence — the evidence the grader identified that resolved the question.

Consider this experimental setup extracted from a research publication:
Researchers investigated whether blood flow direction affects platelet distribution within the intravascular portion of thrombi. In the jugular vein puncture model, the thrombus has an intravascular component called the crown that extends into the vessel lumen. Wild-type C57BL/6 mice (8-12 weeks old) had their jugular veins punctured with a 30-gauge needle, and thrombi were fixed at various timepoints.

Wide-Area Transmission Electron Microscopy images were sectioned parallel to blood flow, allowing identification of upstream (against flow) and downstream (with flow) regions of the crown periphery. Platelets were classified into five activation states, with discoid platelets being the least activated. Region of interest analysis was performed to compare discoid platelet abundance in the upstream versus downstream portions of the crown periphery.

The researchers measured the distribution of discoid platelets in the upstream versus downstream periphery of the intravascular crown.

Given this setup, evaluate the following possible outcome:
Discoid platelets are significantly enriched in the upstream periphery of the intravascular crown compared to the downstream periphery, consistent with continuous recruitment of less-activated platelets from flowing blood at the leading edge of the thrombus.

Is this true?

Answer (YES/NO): NO